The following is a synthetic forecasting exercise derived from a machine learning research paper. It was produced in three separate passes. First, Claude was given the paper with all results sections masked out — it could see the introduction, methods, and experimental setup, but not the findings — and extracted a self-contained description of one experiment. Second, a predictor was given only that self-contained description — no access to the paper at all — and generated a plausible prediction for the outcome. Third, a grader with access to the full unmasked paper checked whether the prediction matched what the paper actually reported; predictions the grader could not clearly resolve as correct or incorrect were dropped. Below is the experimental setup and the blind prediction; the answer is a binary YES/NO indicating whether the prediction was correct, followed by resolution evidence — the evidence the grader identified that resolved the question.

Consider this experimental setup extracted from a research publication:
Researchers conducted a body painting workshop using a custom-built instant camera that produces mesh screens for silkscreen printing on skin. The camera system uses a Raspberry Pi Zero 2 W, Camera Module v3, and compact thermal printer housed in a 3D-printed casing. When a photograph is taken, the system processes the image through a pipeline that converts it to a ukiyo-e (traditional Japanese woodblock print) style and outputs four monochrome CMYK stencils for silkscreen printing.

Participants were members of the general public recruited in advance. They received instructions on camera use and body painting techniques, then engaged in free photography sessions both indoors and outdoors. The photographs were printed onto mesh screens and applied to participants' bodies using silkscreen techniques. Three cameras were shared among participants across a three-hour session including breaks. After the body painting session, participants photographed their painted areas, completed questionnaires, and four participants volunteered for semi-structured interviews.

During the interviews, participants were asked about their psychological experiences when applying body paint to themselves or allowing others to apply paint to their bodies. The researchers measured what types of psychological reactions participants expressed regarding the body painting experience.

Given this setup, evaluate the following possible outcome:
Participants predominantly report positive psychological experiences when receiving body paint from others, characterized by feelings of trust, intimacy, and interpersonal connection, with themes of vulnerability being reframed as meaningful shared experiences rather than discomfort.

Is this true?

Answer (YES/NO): NO